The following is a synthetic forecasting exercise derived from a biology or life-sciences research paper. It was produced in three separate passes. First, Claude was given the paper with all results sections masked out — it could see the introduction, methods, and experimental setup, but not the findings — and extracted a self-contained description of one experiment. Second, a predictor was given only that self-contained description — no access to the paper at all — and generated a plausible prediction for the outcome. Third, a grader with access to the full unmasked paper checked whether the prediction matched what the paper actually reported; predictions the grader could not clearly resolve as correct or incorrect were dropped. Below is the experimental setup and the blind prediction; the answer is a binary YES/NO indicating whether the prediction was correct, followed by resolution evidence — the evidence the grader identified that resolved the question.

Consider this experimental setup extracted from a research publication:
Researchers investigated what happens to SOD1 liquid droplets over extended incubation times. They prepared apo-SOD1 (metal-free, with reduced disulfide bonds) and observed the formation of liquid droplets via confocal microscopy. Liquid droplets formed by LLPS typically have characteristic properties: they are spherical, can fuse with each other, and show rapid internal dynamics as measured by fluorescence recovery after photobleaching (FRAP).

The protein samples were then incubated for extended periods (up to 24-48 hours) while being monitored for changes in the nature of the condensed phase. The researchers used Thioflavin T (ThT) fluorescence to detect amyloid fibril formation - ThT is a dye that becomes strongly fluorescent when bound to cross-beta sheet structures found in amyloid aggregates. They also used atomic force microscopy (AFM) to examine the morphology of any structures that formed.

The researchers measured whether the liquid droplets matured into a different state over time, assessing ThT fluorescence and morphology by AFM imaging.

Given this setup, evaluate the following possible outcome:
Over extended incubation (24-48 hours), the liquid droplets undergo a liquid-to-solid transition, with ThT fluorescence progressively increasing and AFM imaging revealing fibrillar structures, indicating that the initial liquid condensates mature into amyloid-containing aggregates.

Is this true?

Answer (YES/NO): YES